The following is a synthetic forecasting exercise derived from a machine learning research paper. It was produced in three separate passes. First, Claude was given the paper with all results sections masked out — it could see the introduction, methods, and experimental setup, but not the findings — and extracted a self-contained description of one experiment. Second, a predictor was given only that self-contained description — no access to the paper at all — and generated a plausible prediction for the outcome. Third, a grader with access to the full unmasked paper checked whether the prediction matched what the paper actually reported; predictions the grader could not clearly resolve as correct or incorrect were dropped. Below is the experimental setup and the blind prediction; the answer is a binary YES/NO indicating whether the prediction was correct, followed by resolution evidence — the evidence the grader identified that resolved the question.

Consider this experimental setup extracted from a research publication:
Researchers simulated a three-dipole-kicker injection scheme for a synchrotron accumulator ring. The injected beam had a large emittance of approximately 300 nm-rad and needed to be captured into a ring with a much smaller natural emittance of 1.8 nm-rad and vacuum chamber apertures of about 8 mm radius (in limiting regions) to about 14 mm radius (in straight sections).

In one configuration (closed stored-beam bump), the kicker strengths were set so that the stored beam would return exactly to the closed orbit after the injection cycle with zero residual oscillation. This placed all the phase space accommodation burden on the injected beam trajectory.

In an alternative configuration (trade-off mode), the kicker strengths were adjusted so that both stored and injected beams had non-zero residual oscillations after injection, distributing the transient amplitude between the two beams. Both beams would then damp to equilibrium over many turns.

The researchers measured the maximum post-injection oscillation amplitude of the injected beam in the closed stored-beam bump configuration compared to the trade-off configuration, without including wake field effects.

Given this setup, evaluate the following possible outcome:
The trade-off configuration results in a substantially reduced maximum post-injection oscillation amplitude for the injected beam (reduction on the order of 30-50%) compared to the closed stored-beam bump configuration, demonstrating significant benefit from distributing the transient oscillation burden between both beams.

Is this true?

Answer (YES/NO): NO